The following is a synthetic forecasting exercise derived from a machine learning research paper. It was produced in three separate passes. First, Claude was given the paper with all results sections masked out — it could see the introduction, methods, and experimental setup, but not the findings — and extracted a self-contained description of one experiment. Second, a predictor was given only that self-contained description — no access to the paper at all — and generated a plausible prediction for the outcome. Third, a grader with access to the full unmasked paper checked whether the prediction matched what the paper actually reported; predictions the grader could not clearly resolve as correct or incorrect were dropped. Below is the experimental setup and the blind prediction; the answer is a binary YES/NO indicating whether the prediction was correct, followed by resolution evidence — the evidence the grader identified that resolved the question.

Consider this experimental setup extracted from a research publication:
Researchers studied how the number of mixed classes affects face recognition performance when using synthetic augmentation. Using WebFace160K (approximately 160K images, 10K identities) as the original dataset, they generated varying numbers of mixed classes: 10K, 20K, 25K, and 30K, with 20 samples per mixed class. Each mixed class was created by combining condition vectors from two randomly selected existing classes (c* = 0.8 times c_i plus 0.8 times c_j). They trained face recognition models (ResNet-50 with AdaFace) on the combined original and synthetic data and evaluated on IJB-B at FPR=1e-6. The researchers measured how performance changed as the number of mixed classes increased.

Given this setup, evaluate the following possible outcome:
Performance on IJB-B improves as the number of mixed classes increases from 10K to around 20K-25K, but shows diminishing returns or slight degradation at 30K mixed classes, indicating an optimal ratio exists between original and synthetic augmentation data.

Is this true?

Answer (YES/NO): NO